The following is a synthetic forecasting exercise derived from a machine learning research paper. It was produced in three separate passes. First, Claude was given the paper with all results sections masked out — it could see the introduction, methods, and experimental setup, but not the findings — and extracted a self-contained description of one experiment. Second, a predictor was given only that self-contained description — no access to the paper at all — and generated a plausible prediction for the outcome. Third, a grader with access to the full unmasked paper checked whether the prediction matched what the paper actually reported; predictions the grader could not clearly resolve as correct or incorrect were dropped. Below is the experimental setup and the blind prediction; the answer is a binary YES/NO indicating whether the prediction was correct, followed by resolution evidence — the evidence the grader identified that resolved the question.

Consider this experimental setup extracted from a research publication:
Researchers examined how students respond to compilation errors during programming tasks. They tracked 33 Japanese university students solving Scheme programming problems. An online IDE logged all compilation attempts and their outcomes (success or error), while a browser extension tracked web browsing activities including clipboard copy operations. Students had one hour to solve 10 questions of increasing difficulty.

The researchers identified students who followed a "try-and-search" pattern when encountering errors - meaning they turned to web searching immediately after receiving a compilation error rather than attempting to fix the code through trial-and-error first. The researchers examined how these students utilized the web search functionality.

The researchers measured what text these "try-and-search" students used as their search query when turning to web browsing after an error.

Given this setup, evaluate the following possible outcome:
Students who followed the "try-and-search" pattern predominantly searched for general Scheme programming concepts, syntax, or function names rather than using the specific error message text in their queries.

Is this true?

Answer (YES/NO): NO